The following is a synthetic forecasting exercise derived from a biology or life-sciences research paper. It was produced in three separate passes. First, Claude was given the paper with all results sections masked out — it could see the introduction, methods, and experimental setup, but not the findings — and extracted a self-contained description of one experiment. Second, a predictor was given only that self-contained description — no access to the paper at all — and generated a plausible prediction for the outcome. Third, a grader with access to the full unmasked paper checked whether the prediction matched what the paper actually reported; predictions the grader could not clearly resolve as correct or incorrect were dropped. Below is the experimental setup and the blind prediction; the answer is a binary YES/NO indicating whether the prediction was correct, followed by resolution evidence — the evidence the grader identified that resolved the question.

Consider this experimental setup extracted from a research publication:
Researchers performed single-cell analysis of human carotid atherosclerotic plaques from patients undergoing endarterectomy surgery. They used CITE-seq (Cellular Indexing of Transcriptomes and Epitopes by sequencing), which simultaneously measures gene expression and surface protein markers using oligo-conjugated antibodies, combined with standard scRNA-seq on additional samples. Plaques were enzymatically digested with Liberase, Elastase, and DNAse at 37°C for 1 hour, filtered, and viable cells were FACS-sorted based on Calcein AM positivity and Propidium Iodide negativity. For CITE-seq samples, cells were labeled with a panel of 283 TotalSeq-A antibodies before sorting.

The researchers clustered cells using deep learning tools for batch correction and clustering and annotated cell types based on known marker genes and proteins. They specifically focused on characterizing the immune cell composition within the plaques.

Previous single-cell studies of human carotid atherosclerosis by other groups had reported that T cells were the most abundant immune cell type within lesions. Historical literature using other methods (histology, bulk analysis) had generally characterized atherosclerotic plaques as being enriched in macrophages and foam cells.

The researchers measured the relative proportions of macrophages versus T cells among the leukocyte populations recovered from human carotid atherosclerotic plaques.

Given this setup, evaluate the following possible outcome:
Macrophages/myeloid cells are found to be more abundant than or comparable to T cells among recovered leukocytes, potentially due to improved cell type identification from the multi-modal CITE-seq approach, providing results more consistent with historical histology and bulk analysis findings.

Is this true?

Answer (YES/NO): YES